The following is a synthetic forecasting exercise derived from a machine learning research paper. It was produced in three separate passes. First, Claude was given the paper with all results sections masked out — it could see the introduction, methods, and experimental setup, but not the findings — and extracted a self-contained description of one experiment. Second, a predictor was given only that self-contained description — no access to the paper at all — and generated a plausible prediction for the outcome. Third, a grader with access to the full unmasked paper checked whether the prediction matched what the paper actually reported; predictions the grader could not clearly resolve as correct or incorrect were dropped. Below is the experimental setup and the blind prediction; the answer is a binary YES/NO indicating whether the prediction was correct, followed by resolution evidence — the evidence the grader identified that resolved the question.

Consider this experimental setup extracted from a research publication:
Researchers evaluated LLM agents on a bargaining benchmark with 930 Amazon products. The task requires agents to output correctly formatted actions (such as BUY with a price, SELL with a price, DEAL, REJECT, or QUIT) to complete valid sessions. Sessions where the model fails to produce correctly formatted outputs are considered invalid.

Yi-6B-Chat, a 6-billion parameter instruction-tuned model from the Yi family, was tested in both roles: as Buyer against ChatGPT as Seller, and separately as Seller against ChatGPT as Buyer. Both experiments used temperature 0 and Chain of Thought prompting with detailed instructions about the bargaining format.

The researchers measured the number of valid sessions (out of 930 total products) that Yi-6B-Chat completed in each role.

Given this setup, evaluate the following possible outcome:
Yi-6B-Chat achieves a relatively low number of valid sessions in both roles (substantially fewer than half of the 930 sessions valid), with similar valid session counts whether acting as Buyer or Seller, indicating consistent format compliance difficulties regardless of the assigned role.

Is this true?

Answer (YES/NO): NO